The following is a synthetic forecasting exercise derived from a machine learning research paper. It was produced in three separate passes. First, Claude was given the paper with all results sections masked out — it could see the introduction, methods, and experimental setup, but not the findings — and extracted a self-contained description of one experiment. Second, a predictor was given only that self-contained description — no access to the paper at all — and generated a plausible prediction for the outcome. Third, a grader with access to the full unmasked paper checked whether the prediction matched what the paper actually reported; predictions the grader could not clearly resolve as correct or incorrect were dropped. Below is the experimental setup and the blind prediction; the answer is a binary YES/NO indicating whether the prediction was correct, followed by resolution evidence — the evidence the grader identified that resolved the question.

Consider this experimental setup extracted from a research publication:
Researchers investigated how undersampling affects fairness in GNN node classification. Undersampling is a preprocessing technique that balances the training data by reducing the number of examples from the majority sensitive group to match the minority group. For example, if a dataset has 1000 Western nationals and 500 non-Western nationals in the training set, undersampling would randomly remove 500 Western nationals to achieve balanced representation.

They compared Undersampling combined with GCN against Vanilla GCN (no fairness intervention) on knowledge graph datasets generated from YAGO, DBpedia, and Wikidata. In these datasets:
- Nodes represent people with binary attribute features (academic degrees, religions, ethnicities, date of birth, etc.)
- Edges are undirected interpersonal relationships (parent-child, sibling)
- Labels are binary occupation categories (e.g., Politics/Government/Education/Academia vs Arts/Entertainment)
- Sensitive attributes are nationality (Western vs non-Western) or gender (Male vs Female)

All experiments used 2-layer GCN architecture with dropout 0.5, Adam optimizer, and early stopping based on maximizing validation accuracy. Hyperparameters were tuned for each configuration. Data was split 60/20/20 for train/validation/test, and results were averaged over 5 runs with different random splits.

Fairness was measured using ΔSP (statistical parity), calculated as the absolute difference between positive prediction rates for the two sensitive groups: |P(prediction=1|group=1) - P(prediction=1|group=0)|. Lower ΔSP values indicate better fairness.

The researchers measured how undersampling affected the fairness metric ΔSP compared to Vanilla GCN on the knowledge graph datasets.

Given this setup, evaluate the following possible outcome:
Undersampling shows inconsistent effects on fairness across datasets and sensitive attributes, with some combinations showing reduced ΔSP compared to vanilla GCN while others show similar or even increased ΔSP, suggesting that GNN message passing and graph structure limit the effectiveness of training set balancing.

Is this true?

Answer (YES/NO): NO